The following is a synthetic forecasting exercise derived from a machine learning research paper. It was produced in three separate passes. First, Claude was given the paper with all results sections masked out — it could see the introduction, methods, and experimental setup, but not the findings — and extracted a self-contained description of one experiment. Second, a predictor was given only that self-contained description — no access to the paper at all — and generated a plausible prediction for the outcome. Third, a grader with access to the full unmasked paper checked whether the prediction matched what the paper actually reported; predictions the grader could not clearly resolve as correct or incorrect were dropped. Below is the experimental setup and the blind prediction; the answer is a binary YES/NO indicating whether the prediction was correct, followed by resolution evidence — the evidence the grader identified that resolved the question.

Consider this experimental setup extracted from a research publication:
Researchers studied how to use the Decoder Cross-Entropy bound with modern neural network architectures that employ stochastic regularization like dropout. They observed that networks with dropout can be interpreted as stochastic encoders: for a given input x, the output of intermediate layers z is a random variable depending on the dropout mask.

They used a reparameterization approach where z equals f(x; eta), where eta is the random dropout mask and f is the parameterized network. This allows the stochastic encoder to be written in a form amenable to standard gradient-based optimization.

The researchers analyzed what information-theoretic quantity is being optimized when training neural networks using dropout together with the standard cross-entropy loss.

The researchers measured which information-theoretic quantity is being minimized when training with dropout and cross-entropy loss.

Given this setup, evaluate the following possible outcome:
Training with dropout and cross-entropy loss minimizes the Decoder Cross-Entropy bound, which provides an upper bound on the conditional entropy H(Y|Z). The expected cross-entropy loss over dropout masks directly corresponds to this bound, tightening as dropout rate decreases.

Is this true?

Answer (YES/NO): YES